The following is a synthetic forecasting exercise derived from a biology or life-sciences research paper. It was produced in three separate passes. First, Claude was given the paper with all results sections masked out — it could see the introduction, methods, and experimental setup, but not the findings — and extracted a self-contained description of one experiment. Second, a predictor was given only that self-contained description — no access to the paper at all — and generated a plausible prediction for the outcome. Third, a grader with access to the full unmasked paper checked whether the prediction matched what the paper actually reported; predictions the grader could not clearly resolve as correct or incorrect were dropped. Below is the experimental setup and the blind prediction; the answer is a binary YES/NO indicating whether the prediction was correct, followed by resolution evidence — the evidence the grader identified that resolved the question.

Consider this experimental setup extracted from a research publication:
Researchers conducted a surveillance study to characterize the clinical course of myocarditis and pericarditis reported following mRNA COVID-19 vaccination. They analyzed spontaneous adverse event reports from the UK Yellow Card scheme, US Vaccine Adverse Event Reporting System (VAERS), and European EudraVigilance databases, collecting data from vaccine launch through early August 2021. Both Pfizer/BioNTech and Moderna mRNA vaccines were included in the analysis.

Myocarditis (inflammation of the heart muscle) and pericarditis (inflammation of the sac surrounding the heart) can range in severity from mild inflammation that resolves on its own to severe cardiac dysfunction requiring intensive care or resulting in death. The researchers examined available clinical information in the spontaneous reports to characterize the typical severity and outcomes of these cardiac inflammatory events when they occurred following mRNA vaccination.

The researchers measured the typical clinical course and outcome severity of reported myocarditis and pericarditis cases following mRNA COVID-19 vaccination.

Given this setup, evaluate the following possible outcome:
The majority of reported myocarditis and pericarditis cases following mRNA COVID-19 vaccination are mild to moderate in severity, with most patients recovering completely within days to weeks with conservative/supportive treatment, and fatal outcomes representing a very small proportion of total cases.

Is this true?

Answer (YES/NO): YES